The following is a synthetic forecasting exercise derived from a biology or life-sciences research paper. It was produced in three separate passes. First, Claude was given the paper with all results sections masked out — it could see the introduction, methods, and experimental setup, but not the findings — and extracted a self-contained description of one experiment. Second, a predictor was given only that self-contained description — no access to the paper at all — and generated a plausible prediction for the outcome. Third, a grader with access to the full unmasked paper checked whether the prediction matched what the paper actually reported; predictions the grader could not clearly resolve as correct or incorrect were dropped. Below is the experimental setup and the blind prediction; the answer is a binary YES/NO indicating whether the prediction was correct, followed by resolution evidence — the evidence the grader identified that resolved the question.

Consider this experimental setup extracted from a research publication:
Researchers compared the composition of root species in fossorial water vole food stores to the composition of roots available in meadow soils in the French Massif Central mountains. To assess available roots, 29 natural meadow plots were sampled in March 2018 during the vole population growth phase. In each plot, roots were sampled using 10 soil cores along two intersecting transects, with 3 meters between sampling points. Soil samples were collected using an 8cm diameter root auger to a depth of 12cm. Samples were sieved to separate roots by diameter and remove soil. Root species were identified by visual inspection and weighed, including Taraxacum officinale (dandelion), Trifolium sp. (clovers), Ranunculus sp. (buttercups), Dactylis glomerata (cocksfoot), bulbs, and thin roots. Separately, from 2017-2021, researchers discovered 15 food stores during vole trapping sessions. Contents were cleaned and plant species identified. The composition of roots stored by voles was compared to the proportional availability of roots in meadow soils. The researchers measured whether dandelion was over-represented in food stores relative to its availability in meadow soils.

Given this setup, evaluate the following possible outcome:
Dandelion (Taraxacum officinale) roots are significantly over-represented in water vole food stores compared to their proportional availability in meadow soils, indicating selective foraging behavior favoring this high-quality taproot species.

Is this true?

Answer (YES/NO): YES